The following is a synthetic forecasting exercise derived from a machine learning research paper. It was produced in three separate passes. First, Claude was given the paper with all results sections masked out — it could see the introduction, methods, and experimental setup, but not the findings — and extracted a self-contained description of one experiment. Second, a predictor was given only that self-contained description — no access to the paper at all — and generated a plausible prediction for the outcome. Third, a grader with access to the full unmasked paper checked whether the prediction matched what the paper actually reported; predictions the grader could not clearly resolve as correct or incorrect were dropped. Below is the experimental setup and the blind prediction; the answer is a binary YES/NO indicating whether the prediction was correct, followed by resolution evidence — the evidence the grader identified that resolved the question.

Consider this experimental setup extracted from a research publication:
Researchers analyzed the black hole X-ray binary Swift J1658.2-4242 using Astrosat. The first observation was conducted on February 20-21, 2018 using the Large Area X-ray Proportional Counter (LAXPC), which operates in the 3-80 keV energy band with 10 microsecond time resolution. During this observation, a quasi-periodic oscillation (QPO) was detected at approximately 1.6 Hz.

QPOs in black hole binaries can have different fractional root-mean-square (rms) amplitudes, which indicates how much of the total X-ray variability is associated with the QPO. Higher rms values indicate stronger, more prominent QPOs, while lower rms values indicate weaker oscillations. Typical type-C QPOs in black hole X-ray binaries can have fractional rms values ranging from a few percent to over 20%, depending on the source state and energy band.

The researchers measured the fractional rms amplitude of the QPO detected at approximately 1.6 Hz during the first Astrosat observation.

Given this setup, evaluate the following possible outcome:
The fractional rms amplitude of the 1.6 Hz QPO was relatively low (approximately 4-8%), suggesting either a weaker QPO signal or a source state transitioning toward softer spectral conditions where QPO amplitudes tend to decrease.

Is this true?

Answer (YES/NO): NO